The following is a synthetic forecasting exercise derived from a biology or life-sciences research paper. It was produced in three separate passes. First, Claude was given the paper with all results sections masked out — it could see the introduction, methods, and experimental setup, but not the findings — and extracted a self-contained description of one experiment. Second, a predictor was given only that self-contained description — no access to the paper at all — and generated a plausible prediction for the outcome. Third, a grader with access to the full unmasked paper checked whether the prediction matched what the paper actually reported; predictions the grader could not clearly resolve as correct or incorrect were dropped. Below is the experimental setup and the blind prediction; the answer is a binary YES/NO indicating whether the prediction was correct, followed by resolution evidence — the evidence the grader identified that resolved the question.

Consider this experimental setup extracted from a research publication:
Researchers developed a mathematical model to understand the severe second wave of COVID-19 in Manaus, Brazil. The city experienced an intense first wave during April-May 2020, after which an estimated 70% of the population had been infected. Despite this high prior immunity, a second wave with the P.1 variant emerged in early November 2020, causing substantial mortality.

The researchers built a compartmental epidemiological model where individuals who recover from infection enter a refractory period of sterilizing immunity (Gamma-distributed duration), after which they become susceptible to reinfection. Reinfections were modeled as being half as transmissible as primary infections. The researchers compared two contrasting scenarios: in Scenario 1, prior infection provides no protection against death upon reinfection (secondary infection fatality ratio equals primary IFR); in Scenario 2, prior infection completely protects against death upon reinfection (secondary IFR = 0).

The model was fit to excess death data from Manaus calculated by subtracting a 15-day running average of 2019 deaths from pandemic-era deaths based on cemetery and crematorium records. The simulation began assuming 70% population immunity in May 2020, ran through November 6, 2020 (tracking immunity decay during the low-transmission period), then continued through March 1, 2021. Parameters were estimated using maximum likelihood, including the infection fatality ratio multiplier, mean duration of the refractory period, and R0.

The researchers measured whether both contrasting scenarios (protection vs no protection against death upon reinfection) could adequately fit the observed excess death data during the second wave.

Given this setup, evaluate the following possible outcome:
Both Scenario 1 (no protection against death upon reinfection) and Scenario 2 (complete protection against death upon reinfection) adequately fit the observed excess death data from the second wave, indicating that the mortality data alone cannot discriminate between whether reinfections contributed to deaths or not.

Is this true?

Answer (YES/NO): YES